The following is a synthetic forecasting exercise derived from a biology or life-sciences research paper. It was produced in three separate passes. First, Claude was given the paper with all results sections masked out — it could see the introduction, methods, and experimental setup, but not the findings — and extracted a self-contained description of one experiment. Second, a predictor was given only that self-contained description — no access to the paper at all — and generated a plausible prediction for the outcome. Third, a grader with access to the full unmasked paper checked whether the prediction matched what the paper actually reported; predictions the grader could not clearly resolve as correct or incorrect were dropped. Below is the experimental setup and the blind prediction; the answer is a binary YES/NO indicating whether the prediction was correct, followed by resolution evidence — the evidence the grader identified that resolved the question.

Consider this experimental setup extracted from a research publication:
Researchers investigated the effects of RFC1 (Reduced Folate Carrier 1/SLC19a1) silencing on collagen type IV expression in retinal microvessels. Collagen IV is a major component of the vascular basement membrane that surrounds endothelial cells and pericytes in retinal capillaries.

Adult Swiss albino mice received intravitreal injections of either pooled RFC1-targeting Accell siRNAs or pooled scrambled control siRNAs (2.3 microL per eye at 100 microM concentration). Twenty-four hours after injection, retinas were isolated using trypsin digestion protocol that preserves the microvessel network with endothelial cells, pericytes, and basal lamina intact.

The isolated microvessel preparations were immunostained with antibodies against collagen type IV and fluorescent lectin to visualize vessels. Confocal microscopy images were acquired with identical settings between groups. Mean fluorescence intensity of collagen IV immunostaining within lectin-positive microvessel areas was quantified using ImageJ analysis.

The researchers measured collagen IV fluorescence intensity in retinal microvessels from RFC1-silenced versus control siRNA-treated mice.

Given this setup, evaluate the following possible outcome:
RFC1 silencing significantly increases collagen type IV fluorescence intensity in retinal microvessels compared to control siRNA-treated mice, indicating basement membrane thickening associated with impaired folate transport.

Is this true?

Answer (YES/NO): NO